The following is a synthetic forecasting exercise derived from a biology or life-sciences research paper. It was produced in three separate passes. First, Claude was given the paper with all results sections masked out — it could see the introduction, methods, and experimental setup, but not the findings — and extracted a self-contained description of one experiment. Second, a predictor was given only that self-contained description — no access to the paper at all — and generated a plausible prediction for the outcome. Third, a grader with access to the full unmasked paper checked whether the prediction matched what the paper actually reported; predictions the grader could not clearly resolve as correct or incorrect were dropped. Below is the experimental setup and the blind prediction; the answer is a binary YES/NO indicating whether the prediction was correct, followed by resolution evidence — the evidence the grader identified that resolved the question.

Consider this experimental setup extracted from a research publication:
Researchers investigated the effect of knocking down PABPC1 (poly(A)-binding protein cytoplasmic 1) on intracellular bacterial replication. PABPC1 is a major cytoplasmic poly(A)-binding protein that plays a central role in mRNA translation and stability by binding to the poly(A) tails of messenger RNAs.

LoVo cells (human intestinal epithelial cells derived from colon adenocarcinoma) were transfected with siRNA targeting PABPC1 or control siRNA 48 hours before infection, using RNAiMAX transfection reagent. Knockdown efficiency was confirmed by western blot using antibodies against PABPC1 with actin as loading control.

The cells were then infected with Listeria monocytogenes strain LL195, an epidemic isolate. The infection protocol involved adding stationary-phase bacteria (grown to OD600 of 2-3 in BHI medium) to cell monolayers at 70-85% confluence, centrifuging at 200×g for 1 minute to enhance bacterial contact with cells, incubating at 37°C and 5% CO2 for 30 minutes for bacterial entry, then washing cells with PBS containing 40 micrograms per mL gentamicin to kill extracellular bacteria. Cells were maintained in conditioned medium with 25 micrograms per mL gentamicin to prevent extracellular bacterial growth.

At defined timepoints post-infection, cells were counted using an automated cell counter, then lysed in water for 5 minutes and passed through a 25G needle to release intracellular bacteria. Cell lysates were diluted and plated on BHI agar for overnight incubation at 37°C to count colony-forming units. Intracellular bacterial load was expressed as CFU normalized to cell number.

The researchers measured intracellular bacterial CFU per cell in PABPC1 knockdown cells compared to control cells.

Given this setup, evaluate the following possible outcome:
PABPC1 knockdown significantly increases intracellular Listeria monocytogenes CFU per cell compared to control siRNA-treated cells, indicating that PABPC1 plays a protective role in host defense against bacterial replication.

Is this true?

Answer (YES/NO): NO